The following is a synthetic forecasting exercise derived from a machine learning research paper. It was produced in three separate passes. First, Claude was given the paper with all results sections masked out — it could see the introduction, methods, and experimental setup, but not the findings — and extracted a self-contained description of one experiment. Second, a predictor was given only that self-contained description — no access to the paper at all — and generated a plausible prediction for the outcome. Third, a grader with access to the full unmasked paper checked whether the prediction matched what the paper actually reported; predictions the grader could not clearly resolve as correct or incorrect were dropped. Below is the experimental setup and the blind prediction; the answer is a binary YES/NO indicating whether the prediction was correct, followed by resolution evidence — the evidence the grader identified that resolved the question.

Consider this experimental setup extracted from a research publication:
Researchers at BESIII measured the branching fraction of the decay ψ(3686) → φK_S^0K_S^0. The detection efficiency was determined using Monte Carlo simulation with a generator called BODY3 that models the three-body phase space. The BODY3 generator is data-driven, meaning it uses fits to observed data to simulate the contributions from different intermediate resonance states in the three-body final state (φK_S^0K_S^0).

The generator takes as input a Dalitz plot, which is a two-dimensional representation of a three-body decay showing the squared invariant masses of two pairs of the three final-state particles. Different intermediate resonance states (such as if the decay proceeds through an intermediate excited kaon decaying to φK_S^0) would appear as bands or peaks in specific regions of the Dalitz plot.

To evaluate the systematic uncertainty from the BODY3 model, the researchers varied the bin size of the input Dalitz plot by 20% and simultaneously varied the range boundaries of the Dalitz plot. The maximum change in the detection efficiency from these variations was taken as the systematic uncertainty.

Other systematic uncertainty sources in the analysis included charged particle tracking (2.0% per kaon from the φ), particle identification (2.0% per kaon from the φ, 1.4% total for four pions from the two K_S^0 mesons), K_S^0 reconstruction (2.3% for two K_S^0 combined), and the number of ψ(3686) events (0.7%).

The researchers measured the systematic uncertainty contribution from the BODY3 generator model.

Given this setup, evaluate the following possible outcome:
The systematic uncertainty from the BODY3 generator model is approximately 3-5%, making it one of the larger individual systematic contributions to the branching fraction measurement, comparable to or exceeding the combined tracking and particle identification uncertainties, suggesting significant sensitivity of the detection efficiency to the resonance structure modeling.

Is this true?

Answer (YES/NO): YES